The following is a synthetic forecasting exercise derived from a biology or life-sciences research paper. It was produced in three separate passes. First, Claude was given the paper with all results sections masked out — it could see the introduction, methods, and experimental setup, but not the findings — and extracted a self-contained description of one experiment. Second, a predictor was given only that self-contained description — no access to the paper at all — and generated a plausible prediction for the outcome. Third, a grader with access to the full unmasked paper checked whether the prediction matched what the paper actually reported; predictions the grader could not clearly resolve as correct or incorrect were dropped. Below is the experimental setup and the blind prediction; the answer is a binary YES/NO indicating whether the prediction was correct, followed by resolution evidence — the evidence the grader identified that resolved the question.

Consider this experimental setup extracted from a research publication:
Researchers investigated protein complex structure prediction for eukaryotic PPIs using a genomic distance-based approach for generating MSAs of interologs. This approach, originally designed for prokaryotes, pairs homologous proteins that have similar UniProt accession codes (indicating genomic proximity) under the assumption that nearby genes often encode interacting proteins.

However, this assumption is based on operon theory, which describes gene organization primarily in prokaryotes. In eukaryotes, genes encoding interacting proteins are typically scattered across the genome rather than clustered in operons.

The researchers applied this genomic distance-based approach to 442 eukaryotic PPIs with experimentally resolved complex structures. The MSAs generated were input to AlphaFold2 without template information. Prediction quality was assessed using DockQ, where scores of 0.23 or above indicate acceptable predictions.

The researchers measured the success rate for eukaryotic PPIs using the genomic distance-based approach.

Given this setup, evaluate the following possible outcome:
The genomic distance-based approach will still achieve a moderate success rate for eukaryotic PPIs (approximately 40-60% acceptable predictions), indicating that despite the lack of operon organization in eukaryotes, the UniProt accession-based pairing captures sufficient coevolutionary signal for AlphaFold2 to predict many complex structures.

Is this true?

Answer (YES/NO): NO